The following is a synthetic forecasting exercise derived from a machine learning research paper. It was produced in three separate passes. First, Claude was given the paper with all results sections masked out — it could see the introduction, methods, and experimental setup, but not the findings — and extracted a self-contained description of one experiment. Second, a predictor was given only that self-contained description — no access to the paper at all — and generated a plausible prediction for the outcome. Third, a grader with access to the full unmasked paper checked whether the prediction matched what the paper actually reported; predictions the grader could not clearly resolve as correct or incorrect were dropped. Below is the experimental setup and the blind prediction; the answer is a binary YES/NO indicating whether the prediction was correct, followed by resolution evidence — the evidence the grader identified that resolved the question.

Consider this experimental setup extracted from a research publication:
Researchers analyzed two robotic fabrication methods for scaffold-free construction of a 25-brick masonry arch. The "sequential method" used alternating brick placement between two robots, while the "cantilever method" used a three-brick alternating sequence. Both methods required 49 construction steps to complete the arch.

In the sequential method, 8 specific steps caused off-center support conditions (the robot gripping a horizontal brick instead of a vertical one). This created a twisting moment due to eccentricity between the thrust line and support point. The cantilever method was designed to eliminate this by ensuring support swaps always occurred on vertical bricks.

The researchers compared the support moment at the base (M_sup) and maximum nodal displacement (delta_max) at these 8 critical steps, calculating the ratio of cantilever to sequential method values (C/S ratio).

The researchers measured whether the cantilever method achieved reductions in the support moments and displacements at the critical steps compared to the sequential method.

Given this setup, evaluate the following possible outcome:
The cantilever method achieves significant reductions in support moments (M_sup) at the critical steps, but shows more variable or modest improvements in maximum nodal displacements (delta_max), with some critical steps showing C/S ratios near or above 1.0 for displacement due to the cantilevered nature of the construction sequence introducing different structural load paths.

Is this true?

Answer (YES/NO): NO